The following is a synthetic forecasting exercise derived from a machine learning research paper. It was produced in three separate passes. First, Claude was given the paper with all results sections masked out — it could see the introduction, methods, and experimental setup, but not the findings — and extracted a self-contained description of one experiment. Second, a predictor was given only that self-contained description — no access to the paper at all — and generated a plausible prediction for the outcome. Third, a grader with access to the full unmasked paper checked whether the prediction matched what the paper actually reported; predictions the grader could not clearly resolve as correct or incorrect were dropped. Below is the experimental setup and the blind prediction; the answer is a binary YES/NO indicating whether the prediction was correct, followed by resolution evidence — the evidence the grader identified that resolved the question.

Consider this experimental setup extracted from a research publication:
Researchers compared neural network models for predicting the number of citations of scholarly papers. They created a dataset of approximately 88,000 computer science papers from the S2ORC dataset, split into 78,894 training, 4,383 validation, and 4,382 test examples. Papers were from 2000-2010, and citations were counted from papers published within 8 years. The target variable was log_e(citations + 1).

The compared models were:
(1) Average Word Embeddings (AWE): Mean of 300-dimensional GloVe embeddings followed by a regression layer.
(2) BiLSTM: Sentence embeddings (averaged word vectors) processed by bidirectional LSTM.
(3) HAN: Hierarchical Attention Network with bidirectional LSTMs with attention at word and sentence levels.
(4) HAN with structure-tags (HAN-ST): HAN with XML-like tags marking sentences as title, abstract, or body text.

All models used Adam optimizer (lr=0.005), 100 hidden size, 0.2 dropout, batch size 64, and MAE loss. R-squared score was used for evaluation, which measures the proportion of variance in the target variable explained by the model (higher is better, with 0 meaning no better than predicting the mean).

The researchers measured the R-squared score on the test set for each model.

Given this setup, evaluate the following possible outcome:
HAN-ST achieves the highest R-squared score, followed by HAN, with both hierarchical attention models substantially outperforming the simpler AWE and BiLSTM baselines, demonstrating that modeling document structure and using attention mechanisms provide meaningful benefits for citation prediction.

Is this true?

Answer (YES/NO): NO